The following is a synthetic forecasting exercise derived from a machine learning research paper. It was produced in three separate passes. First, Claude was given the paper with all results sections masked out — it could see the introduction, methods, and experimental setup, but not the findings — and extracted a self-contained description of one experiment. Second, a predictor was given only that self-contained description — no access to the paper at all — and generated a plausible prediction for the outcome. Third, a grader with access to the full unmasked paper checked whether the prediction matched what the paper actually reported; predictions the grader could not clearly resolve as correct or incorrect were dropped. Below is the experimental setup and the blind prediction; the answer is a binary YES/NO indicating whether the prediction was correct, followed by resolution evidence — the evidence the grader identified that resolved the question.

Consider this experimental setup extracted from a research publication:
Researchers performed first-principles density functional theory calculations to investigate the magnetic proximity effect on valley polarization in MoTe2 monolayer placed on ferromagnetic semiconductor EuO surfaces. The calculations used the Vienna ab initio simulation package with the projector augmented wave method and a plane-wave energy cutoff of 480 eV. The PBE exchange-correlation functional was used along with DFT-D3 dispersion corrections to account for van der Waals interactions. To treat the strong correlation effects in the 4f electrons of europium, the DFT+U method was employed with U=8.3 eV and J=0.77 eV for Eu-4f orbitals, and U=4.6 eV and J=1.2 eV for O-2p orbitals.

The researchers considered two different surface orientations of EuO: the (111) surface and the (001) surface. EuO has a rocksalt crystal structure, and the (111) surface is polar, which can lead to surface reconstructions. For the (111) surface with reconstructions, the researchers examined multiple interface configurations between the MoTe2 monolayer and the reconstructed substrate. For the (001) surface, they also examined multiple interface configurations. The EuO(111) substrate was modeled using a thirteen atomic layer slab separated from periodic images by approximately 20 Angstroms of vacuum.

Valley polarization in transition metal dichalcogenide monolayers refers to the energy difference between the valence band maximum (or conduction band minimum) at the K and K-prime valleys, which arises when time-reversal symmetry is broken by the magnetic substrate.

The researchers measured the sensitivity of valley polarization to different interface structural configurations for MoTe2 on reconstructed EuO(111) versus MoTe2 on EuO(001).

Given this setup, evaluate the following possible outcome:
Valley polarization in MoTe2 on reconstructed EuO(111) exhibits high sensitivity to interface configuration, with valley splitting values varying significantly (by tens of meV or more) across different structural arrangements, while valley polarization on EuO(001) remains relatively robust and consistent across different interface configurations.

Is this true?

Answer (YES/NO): YES